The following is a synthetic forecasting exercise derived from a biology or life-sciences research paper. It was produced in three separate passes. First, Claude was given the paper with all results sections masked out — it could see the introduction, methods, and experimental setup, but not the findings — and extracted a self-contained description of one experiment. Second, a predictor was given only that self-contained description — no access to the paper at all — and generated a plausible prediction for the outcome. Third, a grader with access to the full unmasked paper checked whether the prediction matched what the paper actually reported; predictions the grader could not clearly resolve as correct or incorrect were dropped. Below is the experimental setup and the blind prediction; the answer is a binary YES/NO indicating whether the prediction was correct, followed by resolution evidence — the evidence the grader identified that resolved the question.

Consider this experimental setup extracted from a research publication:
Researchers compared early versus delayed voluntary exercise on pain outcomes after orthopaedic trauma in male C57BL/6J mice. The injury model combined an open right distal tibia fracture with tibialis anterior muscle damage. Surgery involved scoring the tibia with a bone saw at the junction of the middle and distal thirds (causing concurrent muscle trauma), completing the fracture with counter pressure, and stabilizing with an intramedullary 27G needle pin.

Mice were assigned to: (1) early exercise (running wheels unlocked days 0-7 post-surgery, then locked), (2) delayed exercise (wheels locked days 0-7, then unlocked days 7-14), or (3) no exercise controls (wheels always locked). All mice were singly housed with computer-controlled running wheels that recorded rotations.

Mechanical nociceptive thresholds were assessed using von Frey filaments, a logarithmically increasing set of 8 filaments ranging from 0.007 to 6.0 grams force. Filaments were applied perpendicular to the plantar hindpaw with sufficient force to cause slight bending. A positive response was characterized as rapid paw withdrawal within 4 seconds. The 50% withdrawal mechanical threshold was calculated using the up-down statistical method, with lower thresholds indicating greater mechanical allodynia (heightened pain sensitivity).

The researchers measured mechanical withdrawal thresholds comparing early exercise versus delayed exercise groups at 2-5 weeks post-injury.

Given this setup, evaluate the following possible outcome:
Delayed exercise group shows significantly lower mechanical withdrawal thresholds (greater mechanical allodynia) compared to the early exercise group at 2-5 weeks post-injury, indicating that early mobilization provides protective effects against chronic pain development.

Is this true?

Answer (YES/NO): NO